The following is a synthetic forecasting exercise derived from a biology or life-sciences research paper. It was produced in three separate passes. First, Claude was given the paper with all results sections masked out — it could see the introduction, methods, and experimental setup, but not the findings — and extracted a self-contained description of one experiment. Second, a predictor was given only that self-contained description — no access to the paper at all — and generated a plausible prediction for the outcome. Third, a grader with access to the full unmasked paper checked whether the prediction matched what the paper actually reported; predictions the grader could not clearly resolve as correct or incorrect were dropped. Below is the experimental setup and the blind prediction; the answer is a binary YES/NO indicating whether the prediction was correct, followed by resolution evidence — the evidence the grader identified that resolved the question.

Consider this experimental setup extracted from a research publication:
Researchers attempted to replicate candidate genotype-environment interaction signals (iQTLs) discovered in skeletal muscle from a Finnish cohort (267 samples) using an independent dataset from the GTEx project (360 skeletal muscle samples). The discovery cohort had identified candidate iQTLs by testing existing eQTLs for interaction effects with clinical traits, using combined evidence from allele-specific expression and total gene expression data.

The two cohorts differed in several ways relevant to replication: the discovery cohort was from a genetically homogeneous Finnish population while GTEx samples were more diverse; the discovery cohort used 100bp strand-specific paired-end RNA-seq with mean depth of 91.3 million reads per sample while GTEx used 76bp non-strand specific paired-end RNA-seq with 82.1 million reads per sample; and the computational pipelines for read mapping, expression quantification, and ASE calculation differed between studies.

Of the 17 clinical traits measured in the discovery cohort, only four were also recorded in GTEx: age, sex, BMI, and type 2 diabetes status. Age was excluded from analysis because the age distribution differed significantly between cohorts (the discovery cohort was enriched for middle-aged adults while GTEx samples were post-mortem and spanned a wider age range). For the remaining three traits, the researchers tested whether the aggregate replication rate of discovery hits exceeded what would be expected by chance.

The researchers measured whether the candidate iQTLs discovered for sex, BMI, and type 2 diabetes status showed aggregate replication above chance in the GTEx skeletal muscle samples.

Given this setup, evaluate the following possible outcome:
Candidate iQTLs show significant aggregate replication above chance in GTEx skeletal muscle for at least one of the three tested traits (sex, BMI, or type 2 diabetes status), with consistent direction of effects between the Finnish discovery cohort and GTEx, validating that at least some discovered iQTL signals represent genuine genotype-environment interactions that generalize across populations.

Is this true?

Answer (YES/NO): NO